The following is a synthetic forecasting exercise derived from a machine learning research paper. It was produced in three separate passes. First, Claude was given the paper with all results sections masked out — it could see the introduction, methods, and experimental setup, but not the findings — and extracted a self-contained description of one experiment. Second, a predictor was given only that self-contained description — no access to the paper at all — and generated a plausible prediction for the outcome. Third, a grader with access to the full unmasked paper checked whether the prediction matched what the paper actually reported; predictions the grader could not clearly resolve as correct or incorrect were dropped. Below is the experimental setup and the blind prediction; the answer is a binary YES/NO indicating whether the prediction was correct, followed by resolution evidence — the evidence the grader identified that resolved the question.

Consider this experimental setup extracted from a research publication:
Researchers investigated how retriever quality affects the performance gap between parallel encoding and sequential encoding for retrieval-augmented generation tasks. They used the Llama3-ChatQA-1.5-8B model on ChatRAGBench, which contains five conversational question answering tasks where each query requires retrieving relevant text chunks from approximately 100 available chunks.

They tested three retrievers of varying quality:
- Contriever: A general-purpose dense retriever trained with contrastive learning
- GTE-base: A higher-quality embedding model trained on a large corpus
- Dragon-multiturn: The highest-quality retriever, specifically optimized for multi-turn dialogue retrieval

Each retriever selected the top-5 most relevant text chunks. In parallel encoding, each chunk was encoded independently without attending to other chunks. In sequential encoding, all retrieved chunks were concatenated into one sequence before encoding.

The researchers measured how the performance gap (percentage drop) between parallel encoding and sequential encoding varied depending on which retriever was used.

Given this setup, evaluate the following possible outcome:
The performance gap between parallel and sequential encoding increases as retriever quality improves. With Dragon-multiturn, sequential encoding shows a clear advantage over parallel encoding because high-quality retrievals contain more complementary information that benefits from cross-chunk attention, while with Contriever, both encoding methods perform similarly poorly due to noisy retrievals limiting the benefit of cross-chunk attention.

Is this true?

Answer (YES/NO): YES